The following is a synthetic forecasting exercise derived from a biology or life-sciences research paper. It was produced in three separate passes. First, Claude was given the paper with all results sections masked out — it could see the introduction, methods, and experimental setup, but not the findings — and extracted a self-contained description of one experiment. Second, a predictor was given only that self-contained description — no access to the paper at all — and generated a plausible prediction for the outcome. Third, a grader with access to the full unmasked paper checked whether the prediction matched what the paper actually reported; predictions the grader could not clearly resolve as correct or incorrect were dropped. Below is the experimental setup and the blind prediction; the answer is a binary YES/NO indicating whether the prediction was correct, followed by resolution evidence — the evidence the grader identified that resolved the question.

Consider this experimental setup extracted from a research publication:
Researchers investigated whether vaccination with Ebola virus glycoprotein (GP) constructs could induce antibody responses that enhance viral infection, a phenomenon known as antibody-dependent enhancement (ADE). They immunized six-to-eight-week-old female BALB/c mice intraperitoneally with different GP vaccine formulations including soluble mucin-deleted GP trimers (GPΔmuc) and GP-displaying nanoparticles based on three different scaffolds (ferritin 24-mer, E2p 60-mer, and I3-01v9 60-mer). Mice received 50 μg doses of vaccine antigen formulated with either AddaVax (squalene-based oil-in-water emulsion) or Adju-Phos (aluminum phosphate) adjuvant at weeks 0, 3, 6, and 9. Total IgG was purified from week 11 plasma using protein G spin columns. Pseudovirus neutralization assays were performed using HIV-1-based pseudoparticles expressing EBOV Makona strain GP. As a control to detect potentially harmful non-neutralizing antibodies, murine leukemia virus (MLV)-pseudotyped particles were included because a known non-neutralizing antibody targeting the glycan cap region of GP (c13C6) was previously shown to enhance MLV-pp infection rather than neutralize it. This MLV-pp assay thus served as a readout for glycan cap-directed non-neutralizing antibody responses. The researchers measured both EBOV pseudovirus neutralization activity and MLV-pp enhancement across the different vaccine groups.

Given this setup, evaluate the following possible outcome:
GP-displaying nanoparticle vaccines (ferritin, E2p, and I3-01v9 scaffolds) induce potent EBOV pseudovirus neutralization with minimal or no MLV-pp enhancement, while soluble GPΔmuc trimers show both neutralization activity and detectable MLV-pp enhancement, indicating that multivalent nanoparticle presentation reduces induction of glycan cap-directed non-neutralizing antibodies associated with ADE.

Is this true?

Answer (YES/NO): NO